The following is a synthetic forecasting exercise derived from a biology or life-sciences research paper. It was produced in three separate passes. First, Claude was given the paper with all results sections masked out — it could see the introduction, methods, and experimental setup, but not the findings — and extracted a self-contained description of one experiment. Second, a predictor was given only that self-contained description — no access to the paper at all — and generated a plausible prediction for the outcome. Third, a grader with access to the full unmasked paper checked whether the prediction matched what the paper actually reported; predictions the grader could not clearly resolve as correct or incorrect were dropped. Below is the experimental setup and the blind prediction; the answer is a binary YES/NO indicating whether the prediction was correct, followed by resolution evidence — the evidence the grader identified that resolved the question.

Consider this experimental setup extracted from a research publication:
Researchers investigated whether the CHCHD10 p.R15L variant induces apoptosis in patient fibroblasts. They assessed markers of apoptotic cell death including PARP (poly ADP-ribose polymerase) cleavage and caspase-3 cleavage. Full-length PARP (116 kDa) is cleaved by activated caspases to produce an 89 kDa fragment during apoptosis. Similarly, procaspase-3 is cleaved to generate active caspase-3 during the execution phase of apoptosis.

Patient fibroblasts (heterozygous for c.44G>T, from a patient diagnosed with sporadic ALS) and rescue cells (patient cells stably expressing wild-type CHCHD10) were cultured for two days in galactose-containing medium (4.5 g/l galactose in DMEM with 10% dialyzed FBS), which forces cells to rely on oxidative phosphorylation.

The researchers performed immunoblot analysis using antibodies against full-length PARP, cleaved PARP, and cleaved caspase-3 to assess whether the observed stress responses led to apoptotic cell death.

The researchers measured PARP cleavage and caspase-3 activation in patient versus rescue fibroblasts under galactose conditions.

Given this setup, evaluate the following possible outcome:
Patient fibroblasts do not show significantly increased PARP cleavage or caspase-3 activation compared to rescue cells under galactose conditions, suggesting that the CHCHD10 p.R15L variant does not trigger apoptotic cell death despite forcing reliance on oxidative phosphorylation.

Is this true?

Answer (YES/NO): NO